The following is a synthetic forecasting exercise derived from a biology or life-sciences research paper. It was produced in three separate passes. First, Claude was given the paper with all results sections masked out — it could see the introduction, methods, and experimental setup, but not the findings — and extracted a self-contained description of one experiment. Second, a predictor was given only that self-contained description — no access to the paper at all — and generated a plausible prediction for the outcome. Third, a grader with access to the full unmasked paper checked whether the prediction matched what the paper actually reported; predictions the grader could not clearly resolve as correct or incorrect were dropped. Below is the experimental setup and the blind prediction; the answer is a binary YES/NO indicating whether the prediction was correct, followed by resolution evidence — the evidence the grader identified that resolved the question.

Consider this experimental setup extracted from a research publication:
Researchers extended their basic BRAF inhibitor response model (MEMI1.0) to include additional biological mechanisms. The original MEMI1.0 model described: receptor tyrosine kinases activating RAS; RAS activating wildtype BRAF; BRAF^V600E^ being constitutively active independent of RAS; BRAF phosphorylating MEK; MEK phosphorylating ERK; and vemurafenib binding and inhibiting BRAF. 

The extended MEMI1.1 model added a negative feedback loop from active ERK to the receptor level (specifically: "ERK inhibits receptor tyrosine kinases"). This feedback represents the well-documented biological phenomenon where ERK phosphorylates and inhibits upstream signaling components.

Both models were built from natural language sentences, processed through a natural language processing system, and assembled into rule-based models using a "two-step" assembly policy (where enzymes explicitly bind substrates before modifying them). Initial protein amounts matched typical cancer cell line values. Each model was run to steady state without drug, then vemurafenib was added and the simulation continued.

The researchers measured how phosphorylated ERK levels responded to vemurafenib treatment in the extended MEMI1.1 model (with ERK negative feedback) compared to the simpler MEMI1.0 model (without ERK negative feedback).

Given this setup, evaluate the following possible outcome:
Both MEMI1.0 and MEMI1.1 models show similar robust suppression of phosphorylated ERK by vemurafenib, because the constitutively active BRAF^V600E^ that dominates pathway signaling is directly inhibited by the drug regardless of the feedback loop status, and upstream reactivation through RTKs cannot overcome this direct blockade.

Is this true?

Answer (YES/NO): YES